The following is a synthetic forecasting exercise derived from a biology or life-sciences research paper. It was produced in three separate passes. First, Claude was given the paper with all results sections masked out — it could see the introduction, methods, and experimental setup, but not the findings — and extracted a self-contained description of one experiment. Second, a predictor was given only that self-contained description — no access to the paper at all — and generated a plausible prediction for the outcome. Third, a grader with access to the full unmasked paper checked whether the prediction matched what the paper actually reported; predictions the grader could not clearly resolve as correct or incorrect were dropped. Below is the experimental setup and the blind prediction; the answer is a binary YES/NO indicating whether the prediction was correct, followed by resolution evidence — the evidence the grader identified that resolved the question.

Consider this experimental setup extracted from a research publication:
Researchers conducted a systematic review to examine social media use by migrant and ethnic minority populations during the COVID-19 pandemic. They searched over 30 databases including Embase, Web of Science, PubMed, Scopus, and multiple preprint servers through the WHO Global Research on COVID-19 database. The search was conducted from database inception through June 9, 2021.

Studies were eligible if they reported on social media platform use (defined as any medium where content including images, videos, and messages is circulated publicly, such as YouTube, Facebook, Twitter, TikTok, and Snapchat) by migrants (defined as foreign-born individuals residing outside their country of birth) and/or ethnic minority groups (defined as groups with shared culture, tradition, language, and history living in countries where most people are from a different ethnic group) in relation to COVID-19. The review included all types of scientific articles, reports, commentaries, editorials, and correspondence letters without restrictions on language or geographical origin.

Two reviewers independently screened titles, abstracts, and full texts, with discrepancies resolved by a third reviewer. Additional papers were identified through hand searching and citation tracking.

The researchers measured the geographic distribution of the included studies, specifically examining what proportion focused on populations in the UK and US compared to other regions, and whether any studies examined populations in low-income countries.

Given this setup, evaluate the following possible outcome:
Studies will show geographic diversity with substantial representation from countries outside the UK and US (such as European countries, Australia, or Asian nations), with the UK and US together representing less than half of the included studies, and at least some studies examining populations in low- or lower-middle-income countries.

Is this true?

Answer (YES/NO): NO